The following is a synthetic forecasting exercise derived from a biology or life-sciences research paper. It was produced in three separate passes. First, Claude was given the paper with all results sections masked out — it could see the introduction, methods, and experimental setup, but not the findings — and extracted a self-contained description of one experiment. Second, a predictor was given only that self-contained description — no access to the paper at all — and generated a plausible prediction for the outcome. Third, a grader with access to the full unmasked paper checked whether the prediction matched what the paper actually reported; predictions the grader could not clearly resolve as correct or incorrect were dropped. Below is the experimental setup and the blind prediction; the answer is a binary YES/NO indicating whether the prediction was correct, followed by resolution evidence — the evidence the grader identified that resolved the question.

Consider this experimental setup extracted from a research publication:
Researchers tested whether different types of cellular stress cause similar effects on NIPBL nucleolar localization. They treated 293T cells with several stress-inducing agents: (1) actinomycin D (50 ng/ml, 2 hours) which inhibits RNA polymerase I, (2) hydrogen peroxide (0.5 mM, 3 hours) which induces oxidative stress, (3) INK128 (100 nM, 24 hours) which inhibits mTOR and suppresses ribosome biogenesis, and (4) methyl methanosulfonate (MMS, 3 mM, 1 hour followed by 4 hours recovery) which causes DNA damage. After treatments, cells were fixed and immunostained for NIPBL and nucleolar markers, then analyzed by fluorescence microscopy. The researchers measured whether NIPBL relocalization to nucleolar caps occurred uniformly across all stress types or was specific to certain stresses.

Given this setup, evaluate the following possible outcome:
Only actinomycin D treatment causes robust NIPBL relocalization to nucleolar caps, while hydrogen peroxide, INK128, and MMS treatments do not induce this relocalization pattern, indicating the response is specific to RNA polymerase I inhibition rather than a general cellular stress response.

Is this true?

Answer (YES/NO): NO